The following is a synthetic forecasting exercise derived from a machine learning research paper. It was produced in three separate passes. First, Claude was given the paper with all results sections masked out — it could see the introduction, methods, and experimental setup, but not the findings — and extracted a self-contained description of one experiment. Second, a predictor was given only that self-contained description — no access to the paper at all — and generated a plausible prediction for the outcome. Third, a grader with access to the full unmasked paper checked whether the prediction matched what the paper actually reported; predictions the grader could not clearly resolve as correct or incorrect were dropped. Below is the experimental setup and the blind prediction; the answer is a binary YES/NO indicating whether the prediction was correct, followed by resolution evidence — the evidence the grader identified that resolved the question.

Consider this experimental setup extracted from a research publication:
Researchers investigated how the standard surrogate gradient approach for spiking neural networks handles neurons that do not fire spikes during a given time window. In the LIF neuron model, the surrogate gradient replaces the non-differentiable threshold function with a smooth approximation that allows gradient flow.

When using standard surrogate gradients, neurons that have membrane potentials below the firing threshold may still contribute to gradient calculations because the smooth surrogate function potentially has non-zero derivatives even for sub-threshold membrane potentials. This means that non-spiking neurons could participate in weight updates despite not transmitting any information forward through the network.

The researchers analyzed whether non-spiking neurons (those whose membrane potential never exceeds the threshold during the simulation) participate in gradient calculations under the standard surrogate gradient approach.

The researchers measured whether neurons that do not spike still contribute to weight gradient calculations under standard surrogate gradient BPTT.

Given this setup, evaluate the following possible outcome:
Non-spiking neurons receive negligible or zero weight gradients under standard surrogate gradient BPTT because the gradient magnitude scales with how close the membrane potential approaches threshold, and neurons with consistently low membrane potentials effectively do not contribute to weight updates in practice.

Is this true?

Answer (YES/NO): NO